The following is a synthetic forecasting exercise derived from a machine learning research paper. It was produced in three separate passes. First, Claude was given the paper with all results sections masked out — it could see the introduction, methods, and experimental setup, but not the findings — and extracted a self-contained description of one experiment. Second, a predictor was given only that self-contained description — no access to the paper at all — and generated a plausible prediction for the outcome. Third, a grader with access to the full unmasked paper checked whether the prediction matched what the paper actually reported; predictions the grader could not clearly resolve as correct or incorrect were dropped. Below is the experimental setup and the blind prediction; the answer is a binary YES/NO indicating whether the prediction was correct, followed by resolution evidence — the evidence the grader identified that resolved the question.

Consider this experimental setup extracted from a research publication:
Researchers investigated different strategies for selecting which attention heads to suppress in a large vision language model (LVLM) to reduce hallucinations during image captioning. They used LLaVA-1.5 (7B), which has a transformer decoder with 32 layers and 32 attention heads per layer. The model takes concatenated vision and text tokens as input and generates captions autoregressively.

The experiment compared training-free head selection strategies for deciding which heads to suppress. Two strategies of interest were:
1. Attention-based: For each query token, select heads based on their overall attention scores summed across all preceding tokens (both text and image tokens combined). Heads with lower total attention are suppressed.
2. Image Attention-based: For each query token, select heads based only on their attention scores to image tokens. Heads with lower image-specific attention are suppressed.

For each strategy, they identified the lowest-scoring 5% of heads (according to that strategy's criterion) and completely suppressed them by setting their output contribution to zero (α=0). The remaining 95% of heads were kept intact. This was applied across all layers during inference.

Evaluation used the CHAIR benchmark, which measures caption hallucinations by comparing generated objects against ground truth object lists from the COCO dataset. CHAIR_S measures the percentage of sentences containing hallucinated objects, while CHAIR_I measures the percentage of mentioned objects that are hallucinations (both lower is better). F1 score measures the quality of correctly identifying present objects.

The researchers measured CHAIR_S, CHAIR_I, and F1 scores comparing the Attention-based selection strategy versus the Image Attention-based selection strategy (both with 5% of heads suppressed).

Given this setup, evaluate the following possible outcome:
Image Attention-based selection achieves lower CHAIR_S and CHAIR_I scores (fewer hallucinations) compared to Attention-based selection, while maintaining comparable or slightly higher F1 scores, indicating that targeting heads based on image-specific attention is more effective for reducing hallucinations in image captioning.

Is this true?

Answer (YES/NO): YES